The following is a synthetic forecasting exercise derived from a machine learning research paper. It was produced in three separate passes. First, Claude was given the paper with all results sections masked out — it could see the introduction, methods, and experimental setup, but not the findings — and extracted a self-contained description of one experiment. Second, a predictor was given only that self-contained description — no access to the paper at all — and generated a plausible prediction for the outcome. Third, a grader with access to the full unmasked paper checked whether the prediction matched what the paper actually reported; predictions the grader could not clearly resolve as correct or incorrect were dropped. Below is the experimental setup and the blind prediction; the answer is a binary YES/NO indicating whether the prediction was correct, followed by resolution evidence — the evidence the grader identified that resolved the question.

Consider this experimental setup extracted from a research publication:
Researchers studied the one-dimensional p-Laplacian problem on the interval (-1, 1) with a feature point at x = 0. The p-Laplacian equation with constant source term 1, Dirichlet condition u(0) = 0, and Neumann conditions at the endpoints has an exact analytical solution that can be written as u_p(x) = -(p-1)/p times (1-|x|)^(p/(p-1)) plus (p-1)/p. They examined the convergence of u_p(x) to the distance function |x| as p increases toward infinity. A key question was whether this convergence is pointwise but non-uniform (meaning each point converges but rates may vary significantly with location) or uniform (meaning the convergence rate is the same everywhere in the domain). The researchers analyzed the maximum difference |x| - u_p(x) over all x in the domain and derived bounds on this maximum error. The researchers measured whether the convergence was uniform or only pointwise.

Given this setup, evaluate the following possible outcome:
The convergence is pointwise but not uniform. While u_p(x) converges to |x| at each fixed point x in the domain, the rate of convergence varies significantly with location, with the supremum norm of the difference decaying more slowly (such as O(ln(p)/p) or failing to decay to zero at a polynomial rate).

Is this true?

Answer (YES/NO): NO